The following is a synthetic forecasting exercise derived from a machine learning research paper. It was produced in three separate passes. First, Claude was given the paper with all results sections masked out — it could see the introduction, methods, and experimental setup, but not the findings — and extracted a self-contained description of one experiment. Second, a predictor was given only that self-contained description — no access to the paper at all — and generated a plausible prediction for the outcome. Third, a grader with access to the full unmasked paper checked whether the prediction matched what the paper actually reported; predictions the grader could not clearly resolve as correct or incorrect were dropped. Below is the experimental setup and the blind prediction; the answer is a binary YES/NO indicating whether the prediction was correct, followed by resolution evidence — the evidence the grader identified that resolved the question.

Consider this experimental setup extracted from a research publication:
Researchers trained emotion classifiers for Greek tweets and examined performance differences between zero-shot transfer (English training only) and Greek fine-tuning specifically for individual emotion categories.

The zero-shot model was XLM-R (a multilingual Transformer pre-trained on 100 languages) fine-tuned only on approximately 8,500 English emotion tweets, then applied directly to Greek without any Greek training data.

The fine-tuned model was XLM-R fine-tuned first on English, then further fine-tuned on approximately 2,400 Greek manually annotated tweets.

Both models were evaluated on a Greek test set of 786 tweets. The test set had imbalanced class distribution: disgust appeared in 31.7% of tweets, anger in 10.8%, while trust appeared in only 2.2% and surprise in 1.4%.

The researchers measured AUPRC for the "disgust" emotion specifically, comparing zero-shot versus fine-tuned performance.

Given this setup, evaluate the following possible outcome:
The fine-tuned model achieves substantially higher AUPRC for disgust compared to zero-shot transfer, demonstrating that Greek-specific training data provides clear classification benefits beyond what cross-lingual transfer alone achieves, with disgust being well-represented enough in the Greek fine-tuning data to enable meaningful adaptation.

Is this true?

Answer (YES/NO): NO